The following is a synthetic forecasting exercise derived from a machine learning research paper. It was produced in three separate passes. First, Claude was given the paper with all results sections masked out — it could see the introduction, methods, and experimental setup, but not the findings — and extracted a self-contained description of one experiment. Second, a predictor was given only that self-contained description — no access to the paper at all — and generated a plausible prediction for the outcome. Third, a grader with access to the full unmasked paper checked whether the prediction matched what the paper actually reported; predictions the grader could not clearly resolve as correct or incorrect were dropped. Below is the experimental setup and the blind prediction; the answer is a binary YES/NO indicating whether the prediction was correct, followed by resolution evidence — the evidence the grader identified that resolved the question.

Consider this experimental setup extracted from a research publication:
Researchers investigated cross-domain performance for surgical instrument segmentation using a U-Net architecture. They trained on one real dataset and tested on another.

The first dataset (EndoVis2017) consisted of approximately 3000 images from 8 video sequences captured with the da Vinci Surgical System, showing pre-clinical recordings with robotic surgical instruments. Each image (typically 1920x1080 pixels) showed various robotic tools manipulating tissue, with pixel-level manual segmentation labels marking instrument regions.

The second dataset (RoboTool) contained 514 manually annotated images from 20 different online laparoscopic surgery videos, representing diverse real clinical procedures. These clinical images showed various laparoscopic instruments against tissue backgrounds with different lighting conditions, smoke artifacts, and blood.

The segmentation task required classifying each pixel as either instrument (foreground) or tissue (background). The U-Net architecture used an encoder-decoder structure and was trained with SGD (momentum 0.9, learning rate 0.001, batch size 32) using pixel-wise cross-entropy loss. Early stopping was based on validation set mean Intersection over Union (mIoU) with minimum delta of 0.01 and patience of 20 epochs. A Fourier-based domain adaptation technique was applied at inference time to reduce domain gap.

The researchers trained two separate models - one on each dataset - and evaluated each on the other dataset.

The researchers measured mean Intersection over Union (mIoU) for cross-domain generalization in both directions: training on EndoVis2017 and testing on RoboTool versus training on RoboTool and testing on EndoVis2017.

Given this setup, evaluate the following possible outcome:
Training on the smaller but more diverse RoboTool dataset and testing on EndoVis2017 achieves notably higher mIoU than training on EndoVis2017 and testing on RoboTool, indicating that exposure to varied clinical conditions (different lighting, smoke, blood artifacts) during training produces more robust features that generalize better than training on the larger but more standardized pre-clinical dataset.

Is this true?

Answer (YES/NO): YES